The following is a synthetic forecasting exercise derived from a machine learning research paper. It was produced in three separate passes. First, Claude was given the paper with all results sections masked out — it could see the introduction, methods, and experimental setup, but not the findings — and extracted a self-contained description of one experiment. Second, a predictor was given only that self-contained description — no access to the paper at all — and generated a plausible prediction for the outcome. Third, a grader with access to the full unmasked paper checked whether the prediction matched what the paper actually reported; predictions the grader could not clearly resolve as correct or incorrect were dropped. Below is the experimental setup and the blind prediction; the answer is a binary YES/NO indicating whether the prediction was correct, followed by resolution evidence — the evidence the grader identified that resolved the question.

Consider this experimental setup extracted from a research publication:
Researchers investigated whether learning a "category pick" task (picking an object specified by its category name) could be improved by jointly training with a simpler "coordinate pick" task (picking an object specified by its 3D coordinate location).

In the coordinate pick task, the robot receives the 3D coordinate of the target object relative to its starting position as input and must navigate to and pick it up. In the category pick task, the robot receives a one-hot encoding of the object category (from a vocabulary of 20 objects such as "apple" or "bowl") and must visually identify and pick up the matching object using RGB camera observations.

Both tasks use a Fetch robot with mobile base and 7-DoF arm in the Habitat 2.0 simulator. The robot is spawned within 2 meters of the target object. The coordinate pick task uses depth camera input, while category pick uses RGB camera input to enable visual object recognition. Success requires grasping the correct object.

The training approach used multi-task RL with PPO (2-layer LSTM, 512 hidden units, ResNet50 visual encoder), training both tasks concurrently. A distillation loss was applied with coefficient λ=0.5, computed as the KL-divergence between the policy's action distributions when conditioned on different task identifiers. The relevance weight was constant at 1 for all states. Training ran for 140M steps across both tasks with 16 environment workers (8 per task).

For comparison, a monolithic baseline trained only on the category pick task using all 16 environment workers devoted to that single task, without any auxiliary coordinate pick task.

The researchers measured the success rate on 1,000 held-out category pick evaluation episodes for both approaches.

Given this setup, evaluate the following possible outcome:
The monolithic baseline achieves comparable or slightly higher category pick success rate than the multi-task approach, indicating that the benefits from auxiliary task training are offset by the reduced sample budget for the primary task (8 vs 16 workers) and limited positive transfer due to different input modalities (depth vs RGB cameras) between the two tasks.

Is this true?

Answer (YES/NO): NO